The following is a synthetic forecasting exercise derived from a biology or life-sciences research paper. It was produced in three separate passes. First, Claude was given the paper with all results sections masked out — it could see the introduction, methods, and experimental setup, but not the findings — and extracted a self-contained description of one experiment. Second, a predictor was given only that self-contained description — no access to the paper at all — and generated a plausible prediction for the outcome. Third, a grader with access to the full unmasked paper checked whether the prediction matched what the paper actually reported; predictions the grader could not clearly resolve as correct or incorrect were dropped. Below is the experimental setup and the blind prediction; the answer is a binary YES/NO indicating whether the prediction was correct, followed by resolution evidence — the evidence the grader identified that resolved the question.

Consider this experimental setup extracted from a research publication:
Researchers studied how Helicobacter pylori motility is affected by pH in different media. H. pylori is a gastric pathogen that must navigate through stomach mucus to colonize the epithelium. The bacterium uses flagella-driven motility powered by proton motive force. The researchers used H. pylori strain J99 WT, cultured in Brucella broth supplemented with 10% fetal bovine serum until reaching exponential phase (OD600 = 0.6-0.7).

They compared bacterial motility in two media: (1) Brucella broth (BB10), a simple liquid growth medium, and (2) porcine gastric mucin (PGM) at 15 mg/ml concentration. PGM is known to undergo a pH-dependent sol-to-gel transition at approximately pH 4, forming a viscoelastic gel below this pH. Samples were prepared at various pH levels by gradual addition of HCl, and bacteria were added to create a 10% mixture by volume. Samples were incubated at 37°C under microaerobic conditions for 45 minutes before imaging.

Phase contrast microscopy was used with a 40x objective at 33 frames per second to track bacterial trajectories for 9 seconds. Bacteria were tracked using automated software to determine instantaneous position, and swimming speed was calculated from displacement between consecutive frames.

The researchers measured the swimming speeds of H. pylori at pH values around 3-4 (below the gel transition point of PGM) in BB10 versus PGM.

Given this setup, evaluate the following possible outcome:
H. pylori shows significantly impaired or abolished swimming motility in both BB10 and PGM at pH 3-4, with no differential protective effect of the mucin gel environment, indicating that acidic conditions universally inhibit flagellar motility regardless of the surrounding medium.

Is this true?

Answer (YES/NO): NO